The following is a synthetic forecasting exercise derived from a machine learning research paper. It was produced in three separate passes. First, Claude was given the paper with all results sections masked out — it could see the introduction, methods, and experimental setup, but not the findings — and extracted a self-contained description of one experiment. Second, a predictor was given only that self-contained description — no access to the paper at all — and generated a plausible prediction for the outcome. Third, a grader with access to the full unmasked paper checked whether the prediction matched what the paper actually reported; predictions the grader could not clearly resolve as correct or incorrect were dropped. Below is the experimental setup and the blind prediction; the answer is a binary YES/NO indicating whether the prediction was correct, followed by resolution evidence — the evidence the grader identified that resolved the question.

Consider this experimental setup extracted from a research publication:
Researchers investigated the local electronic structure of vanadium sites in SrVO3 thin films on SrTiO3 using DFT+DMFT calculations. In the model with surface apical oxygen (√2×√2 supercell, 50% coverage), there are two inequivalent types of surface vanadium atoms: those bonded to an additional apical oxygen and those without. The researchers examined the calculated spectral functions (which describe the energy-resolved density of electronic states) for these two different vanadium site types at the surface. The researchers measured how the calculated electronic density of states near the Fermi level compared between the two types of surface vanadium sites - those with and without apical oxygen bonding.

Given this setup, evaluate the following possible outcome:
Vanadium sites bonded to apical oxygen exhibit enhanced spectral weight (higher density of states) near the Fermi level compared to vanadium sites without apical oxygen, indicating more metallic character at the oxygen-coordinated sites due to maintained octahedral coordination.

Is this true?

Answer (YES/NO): NO